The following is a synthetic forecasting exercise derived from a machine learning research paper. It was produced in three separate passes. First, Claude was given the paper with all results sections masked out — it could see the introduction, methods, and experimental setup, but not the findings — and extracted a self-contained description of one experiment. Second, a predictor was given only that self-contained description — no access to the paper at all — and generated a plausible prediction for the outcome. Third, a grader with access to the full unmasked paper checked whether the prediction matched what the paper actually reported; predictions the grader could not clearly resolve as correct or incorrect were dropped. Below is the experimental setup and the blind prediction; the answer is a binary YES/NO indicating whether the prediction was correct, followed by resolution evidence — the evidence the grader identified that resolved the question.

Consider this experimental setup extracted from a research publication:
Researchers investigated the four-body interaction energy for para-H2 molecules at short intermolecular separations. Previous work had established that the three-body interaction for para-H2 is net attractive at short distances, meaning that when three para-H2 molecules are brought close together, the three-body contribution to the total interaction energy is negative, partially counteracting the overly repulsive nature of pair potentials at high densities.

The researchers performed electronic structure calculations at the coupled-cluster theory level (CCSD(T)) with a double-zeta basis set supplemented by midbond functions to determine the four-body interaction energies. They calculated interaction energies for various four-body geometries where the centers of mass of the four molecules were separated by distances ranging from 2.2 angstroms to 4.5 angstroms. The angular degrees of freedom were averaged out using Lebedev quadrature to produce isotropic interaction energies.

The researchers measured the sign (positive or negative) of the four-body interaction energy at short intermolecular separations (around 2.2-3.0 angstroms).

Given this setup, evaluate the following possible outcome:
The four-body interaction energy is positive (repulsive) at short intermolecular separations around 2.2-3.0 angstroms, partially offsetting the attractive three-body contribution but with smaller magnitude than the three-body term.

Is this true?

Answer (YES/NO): YES